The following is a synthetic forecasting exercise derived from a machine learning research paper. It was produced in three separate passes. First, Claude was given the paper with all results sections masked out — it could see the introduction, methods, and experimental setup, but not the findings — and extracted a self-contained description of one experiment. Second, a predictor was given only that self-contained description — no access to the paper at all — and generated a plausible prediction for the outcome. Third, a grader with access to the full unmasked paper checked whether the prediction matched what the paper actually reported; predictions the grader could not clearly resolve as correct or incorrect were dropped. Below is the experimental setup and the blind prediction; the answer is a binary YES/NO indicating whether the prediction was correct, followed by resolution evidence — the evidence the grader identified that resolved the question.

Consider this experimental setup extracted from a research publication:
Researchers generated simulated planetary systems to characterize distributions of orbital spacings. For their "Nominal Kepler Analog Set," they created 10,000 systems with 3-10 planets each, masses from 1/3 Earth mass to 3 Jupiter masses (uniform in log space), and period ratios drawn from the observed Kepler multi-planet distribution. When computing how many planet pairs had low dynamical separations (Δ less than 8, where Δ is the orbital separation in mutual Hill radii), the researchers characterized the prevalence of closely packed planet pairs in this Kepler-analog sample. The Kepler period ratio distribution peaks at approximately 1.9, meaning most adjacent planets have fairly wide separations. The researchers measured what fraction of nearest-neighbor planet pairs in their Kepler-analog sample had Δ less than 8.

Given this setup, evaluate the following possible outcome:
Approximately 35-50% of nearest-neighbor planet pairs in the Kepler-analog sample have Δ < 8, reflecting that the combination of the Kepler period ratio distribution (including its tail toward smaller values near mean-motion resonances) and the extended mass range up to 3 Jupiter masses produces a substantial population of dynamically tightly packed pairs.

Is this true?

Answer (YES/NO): NO